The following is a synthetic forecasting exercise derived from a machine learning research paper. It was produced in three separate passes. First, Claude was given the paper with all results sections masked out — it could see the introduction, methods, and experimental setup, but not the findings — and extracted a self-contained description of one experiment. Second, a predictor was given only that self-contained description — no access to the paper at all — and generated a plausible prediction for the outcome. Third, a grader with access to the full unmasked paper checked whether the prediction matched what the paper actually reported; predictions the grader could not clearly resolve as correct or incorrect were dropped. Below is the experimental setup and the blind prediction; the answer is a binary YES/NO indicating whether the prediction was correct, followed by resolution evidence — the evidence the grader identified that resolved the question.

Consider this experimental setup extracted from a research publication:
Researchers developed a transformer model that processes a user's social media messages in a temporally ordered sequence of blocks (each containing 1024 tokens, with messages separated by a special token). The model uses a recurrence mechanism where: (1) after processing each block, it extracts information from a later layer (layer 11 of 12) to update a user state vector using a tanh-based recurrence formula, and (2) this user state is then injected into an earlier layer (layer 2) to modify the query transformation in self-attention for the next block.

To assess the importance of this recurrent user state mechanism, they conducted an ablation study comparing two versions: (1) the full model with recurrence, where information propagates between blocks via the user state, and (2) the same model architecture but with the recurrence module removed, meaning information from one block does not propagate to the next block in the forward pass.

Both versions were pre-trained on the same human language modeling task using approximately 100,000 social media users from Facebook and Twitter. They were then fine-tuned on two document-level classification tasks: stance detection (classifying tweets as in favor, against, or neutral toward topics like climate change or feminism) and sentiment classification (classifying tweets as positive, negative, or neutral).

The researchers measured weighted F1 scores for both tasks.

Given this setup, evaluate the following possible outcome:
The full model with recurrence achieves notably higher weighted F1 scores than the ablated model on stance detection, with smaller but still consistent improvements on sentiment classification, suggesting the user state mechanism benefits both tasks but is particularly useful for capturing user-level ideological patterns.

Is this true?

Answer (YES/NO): YES